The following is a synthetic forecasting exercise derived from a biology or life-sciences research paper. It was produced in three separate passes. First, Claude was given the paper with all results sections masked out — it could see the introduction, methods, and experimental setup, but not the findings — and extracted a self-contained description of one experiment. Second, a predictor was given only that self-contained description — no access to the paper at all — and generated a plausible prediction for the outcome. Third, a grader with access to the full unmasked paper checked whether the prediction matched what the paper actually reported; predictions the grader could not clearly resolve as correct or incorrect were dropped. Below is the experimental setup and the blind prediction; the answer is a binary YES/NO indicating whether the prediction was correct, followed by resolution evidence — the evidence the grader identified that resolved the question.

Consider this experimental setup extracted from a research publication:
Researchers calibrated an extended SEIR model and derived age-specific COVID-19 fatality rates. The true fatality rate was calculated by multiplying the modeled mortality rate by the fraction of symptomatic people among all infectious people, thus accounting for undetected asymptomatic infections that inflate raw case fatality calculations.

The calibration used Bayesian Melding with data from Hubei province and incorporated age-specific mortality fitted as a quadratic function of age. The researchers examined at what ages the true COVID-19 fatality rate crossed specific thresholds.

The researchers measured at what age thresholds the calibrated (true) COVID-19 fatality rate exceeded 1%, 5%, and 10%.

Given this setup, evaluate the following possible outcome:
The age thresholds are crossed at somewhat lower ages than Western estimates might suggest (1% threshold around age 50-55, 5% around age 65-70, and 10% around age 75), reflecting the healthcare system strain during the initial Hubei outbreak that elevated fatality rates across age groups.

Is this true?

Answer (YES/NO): NO